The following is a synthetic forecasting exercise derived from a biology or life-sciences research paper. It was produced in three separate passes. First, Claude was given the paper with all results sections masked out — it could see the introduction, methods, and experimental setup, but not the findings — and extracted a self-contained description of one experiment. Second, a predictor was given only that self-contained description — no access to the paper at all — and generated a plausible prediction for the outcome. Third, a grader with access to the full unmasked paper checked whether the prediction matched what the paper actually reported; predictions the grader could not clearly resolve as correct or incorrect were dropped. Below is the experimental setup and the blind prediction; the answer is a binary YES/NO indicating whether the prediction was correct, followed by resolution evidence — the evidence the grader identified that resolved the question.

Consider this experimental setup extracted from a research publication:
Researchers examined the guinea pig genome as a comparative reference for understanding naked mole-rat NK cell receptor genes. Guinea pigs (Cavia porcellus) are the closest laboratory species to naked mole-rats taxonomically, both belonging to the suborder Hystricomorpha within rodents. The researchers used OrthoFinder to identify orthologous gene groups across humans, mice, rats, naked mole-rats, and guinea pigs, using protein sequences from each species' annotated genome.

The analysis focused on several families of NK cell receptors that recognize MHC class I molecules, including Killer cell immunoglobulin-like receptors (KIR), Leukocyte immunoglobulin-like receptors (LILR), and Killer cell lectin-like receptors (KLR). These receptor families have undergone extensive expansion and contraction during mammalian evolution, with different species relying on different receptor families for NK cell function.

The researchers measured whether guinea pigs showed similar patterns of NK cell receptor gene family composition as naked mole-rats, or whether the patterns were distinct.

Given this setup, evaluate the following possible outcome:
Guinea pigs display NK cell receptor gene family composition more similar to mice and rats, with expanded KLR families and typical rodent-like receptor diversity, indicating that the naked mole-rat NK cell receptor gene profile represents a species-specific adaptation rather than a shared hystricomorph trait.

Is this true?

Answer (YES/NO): NO